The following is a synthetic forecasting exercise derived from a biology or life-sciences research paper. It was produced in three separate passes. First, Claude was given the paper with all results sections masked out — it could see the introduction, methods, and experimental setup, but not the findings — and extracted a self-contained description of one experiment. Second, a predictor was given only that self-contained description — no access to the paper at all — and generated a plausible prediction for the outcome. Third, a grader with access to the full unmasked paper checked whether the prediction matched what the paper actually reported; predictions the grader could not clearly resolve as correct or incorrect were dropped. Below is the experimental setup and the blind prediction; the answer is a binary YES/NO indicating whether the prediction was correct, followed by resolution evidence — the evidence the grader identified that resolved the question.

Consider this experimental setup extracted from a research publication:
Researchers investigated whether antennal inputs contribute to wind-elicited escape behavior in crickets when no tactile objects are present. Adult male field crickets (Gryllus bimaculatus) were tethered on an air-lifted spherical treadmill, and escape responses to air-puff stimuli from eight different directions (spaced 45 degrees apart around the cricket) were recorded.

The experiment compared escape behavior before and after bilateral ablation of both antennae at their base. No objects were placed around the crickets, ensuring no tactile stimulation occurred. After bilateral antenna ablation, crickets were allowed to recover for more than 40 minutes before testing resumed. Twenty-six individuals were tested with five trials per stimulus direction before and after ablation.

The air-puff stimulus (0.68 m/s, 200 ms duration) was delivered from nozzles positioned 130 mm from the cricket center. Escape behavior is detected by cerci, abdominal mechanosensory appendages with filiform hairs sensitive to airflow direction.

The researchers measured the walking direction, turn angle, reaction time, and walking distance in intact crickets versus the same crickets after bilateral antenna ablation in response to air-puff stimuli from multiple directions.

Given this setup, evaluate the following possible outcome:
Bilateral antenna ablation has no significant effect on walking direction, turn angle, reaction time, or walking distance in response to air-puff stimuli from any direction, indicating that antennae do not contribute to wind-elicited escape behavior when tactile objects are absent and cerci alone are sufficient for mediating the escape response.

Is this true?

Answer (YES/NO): NO